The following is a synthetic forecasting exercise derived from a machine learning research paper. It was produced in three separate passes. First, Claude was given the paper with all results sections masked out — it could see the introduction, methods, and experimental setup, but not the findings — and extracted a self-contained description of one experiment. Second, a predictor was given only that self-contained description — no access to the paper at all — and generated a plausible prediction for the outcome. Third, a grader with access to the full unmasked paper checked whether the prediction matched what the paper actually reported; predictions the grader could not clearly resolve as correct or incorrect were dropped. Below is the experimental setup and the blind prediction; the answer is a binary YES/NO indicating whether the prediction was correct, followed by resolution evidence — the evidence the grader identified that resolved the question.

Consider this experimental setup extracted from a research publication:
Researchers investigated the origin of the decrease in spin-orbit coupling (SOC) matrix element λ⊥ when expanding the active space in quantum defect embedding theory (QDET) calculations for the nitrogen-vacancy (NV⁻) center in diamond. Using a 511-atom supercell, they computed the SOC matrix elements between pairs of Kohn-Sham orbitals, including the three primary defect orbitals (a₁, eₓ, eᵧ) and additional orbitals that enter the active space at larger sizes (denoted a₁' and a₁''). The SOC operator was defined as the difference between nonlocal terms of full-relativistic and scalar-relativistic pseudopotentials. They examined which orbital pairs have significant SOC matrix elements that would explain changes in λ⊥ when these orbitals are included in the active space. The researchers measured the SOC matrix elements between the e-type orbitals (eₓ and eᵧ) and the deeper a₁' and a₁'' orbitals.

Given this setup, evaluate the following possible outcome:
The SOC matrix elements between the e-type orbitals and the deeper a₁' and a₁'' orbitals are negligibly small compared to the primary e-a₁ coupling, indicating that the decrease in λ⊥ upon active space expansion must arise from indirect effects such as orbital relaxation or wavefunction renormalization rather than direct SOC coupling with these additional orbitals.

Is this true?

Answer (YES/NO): NO